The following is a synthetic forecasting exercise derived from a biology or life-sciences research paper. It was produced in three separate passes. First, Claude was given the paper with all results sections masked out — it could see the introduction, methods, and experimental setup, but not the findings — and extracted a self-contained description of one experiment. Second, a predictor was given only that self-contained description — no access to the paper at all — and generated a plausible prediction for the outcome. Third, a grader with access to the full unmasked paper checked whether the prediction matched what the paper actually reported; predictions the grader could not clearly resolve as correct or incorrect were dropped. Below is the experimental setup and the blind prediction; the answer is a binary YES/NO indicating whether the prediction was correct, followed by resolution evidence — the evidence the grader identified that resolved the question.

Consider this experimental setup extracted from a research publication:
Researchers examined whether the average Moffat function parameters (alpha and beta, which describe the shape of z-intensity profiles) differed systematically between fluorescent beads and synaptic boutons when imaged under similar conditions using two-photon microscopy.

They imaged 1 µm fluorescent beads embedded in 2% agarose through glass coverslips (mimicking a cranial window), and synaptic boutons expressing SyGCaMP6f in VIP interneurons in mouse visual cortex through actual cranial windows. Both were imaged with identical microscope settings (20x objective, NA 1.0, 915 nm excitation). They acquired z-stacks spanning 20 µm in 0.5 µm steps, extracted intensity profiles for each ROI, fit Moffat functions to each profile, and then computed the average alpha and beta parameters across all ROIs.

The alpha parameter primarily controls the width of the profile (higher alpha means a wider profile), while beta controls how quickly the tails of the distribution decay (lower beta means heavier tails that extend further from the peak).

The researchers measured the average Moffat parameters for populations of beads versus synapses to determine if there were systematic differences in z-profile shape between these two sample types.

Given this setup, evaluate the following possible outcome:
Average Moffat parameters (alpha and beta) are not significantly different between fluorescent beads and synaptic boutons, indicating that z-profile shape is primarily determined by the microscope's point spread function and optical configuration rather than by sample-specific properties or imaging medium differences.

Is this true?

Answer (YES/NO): NO